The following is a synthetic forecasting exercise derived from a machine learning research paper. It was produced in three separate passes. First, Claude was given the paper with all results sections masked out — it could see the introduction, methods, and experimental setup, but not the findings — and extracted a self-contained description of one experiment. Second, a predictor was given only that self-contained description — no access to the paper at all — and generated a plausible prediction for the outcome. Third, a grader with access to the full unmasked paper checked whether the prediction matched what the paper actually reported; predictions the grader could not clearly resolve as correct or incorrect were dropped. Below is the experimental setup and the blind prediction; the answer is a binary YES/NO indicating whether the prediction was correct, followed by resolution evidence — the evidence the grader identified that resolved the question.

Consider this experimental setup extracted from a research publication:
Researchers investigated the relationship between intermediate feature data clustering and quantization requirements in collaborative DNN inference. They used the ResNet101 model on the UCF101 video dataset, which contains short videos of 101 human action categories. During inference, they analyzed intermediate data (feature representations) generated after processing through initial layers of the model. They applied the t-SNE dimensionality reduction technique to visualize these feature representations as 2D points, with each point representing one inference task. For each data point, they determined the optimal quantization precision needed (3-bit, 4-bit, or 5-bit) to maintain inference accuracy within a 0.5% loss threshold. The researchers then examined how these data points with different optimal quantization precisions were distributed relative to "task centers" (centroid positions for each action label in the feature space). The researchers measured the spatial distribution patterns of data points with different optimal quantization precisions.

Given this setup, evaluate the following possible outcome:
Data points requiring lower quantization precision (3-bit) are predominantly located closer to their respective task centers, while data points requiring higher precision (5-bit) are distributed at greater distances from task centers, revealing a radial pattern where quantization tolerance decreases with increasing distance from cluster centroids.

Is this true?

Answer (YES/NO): YES